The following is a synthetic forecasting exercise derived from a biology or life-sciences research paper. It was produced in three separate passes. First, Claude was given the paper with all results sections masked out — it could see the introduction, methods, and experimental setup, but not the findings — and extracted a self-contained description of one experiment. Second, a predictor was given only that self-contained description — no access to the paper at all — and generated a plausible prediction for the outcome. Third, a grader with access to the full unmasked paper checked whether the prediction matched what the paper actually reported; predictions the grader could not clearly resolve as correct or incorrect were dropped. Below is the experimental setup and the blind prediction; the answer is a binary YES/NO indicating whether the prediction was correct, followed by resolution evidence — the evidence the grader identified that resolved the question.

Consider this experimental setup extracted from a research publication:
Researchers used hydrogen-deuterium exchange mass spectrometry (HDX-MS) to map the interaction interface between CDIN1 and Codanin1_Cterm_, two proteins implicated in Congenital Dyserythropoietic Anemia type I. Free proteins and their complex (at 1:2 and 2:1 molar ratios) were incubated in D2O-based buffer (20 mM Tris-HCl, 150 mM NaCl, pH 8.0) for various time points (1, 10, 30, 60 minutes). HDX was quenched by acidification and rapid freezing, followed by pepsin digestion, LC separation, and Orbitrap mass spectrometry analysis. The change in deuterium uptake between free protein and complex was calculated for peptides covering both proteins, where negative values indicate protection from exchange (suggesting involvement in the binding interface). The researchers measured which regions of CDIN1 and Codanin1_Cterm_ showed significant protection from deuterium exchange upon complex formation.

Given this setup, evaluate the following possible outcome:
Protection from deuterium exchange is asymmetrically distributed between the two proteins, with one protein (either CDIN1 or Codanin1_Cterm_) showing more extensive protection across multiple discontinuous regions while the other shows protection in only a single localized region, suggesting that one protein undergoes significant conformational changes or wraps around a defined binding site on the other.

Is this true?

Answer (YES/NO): NO